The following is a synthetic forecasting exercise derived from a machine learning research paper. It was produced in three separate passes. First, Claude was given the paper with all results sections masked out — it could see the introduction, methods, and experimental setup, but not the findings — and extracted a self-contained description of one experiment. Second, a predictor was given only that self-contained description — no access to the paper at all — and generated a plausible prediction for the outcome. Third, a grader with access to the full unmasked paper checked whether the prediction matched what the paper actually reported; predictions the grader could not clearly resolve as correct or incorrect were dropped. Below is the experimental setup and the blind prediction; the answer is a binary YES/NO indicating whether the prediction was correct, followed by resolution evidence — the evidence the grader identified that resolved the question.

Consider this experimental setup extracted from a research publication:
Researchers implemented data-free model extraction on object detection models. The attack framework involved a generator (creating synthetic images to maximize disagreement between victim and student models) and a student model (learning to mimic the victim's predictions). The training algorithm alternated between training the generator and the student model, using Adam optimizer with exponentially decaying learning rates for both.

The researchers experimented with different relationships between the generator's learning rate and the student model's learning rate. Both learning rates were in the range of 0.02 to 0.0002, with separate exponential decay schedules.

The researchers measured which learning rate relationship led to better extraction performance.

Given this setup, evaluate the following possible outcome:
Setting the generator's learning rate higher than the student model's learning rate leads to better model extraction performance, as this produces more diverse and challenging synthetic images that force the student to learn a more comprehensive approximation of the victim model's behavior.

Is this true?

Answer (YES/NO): YES